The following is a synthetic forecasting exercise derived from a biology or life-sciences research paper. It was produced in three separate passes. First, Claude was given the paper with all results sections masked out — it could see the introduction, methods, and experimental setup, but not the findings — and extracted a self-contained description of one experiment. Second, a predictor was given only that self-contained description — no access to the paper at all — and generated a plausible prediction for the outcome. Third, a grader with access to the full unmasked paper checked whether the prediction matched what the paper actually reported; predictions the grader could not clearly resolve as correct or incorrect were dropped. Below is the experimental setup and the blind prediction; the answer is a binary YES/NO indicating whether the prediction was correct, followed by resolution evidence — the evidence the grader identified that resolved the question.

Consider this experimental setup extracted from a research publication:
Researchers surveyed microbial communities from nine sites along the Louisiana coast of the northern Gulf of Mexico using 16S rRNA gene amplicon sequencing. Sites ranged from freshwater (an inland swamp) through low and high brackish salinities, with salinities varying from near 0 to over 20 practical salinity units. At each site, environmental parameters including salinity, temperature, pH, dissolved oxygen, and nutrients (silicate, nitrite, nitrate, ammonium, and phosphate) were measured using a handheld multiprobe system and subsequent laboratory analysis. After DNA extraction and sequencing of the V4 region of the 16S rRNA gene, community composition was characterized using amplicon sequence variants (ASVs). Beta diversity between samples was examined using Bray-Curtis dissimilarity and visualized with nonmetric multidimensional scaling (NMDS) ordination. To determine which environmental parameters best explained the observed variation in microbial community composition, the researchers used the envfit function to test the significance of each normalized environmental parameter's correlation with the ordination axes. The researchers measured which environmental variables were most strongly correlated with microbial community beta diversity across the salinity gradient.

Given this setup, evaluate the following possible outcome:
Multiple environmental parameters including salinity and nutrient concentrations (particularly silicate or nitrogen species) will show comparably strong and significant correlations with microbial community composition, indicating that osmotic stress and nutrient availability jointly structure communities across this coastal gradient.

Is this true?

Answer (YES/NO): NO